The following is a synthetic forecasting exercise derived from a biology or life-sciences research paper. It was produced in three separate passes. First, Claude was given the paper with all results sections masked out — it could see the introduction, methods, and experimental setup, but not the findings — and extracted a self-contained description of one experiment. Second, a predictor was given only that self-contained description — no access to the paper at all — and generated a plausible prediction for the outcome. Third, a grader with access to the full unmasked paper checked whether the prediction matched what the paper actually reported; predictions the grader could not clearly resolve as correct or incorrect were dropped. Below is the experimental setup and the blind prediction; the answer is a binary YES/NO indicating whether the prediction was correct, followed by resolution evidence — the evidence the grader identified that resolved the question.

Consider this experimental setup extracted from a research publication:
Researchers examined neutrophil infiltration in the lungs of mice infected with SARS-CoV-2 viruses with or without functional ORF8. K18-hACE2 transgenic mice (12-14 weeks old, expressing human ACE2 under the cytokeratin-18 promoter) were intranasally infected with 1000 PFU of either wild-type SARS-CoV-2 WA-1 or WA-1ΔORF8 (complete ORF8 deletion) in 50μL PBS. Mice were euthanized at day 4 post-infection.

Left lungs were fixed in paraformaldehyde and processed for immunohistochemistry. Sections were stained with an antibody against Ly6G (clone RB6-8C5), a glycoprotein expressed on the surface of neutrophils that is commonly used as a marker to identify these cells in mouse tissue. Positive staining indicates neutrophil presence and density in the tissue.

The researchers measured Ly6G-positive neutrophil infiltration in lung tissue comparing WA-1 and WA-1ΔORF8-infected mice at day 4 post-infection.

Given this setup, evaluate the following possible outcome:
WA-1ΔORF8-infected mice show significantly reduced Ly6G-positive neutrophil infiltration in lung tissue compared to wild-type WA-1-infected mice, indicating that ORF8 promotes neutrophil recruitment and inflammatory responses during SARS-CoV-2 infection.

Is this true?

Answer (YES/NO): NO